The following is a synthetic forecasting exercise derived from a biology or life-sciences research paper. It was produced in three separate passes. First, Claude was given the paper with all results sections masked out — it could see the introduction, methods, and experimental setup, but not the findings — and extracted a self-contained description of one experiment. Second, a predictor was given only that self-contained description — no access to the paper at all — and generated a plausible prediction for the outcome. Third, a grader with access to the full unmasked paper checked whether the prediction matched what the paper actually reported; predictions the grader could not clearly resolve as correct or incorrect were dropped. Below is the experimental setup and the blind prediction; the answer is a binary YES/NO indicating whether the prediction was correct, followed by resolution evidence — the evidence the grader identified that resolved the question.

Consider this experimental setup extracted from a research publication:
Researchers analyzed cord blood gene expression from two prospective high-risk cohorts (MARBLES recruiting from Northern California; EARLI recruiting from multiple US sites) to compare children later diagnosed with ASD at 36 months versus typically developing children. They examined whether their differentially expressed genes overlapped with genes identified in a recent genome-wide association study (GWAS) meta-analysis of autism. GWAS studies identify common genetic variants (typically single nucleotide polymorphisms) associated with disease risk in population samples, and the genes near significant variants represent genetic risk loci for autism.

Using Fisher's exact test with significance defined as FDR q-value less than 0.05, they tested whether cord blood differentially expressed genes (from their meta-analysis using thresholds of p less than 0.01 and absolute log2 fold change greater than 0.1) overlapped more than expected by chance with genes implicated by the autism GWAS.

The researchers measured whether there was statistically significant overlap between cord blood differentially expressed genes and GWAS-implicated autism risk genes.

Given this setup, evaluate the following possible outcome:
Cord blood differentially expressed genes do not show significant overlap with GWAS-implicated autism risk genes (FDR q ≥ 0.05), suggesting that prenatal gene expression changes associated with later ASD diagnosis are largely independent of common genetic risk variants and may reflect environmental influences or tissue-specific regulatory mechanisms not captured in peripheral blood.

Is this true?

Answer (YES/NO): YES